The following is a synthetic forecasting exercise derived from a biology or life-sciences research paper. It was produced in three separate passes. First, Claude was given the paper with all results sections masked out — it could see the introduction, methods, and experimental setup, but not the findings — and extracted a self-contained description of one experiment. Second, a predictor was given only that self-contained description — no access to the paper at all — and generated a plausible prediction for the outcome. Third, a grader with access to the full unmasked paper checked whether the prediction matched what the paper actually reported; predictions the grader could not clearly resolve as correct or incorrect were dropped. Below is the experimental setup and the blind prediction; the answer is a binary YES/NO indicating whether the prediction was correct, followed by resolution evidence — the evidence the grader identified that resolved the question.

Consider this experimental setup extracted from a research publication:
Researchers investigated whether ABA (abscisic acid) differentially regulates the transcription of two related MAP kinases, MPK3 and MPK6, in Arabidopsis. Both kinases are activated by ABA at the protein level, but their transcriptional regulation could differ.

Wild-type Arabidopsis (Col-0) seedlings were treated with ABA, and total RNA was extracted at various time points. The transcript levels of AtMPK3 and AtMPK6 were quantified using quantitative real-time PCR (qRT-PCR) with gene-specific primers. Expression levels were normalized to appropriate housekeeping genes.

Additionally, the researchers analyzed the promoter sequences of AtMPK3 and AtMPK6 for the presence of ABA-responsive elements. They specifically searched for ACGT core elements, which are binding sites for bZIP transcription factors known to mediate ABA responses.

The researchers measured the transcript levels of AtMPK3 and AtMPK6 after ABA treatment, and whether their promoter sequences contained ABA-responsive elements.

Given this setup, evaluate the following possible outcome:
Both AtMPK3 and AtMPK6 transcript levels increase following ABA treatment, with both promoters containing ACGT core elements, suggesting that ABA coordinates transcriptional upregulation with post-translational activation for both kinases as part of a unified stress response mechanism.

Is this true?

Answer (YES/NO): NO